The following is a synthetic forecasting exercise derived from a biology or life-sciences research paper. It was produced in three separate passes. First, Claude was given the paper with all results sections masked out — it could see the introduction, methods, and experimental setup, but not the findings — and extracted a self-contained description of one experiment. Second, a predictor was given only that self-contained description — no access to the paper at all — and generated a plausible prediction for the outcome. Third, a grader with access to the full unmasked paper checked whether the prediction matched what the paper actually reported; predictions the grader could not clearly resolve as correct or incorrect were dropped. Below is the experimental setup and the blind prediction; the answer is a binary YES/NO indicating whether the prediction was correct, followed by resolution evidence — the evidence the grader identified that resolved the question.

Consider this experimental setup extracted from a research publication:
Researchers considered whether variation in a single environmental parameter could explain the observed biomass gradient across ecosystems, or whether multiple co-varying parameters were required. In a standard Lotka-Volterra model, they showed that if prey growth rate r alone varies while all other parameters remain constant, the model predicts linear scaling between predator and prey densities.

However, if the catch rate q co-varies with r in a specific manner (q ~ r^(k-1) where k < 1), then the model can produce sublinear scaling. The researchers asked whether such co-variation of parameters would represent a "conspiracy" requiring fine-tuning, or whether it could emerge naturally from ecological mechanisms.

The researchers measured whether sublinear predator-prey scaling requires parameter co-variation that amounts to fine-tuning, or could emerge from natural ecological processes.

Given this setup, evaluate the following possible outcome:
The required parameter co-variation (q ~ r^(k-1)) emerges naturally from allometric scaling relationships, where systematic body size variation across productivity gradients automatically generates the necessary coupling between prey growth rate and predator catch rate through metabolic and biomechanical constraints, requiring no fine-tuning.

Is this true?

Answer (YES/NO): NO